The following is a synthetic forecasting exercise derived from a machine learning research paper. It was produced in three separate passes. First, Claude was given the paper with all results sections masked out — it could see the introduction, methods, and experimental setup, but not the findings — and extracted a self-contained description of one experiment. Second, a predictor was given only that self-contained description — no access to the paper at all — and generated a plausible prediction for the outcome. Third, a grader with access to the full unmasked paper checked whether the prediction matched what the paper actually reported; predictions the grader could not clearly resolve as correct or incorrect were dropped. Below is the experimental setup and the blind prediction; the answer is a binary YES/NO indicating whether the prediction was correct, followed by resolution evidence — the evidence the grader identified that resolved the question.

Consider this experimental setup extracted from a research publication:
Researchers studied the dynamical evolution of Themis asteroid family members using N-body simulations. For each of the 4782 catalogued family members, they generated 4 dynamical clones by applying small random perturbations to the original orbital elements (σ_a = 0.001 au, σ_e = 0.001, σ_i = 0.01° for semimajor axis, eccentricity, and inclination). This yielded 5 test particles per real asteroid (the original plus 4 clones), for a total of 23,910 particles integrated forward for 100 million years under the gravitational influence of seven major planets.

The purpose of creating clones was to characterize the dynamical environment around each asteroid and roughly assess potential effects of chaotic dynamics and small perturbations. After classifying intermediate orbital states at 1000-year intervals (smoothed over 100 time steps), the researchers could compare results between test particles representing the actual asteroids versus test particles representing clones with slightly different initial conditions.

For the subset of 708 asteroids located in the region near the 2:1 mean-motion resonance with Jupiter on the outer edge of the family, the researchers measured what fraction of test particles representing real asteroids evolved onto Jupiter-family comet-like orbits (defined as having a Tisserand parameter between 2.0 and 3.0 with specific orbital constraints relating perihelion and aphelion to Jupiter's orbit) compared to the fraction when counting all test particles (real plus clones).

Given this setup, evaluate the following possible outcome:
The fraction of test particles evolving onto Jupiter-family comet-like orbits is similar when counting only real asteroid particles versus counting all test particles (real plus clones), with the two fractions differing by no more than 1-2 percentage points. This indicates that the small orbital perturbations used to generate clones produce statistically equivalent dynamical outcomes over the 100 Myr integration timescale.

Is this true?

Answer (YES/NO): NO